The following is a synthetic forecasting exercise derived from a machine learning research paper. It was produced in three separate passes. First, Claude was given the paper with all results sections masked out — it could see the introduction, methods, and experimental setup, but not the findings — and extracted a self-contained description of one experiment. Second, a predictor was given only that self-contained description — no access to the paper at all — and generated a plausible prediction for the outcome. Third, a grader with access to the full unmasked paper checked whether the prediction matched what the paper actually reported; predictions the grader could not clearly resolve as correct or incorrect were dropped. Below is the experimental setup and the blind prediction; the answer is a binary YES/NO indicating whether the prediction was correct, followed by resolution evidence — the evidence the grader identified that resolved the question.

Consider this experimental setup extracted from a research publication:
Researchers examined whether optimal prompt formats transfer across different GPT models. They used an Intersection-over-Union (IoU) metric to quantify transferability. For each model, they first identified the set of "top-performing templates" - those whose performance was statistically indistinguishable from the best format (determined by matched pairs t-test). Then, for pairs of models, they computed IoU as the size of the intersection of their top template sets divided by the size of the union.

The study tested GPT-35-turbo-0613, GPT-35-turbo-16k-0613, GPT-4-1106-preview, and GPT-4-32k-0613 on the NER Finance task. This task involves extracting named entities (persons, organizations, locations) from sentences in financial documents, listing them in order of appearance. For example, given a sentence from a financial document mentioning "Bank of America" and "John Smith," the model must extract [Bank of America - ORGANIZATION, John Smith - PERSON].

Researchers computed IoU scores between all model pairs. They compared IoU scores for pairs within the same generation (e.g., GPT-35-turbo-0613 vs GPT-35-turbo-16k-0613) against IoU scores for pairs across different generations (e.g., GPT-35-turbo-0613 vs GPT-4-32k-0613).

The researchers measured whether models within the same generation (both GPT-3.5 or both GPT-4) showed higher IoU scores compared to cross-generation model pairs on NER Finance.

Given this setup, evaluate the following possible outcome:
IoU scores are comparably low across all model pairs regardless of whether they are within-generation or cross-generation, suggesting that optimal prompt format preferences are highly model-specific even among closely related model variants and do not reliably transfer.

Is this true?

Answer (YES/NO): NO